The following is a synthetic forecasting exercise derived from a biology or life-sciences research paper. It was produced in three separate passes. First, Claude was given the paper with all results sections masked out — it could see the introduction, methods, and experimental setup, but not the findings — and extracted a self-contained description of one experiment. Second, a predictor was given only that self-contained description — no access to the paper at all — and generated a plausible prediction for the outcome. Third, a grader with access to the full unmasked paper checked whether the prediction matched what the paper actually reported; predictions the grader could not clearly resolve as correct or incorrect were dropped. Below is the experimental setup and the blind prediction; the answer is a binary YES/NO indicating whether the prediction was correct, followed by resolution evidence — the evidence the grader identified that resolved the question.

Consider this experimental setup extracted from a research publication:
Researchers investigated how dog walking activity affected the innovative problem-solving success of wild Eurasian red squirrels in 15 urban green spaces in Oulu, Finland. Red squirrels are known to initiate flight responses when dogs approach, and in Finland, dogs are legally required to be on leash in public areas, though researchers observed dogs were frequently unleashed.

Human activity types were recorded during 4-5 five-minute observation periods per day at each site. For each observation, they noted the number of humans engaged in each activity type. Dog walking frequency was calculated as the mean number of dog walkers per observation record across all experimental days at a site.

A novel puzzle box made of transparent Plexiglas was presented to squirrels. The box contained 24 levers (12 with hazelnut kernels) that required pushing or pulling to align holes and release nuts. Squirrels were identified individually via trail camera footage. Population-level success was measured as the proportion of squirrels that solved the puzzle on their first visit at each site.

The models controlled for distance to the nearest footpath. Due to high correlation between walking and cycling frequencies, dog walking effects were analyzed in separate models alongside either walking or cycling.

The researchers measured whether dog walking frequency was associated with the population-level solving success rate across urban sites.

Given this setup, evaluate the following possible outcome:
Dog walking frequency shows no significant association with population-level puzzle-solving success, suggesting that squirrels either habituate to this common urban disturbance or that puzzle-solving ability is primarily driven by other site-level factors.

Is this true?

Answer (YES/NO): NO